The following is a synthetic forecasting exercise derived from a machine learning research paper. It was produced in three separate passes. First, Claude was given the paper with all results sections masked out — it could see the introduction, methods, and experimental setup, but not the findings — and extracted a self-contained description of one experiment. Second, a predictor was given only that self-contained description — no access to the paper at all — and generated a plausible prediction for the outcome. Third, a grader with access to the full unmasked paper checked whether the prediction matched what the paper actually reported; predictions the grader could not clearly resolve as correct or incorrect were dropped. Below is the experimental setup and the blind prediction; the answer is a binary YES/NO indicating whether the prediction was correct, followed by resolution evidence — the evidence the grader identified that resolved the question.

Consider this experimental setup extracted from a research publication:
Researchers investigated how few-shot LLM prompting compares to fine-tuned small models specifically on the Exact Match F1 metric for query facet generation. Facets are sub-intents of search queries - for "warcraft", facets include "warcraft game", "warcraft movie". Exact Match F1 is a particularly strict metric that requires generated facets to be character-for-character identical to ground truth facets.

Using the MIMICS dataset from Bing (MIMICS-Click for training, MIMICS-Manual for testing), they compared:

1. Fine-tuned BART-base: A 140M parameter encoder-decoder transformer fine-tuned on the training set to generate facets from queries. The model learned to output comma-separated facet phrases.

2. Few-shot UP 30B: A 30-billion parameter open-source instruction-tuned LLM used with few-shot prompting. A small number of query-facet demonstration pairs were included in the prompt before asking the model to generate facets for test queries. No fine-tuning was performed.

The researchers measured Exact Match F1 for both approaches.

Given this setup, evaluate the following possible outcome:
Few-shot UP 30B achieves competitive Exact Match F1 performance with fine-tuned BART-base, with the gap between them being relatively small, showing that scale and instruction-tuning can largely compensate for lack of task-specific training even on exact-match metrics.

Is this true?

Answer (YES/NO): NO